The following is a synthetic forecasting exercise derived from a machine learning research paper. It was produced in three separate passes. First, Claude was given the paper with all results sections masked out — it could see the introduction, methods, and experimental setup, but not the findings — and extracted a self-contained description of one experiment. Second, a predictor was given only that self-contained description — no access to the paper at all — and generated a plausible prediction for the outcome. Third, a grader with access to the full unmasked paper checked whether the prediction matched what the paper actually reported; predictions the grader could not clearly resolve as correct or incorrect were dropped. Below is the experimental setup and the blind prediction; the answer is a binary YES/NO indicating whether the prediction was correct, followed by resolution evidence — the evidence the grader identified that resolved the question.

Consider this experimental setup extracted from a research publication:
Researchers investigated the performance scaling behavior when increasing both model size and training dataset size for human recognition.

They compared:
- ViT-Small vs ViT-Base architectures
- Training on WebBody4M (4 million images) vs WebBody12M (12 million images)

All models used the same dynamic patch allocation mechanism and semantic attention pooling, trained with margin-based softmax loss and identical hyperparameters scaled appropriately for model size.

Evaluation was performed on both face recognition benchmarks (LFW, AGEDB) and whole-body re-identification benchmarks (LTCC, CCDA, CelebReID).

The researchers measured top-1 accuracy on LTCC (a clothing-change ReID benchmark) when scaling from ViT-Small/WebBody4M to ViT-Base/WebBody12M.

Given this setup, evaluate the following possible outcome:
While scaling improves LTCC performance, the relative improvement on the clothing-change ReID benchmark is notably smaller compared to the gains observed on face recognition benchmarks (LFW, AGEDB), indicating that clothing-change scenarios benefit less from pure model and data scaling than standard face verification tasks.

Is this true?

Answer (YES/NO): NO